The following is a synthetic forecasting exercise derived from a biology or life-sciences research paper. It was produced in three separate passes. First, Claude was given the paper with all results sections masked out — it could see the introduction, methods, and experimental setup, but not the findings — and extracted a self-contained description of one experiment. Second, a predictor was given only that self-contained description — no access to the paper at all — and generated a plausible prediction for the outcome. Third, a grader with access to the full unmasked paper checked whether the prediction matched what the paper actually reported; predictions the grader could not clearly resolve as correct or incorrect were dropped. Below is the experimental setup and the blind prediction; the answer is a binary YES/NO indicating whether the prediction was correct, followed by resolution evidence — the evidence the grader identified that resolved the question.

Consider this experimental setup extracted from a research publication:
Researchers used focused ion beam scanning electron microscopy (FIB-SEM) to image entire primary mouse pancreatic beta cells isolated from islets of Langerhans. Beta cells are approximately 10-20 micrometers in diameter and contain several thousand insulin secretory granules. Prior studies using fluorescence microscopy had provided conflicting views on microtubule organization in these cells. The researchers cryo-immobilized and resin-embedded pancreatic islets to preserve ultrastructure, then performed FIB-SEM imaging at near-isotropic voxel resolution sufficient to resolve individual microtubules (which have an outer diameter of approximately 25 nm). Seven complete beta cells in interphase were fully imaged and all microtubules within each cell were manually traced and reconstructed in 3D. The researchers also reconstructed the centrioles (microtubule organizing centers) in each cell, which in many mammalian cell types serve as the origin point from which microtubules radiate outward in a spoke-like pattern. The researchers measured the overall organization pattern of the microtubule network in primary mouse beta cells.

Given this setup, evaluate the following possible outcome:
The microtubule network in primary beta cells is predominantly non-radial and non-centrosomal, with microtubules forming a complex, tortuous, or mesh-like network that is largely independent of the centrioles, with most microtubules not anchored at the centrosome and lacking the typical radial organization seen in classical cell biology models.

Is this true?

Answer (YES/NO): YES